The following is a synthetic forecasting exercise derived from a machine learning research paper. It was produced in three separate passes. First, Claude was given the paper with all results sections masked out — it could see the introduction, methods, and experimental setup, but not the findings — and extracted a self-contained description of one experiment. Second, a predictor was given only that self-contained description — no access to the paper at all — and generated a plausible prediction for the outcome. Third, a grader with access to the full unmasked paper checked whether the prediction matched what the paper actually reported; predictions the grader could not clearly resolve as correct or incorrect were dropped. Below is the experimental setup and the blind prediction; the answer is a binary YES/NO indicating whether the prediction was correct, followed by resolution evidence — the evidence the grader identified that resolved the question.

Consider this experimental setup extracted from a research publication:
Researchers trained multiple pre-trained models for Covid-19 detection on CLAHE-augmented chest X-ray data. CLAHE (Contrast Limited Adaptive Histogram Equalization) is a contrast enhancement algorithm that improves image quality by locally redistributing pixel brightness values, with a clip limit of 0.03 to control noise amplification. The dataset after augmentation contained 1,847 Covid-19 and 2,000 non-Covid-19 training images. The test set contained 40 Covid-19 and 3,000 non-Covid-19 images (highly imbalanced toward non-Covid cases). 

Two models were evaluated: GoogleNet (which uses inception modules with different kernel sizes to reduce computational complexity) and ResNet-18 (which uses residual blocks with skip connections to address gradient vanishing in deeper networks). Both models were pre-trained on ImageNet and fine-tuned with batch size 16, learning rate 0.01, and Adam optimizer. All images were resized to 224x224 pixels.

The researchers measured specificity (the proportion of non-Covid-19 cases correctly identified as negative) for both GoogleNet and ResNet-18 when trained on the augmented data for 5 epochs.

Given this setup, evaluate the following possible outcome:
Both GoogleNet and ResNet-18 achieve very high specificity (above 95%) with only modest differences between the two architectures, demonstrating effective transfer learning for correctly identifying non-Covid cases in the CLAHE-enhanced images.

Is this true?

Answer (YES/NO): YES